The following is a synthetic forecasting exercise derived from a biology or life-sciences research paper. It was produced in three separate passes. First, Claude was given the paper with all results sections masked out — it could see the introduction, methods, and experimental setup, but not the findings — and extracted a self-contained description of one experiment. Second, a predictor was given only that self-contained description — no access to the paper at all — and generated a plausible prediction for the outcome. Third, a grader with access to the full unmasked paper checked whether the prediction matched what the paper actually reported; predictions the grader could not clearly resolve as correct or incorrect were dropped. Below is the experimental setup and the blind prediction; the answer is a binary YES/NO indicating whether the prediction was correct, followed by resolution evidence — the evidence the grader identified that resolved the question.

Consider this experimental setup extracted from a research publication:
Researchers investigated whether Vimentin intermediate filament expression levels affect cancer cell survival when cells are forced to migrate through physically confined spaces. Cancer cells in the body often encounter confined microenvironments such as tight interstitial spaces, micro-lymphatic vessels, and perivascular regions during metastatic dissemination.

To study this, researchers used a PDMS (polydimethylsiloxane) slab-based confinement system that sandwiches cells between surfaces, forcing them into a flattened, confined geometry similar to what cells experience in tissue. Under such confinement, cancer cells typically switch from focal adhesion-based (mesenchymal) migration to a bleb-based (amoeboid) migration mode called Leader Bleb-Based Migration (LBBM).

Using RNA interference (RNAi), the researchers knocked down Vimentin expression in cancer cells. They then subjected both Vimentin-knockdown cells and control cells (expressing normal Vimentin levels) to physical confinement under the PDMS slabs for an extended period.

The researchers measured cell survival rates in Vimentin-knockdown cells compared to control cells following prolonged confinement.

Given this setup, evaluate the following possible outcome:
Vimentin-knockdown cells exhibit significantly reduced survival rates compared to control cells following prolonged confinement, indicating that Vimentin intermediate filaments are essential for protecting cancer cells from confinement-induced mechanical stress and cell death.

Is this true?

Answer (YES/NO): YES